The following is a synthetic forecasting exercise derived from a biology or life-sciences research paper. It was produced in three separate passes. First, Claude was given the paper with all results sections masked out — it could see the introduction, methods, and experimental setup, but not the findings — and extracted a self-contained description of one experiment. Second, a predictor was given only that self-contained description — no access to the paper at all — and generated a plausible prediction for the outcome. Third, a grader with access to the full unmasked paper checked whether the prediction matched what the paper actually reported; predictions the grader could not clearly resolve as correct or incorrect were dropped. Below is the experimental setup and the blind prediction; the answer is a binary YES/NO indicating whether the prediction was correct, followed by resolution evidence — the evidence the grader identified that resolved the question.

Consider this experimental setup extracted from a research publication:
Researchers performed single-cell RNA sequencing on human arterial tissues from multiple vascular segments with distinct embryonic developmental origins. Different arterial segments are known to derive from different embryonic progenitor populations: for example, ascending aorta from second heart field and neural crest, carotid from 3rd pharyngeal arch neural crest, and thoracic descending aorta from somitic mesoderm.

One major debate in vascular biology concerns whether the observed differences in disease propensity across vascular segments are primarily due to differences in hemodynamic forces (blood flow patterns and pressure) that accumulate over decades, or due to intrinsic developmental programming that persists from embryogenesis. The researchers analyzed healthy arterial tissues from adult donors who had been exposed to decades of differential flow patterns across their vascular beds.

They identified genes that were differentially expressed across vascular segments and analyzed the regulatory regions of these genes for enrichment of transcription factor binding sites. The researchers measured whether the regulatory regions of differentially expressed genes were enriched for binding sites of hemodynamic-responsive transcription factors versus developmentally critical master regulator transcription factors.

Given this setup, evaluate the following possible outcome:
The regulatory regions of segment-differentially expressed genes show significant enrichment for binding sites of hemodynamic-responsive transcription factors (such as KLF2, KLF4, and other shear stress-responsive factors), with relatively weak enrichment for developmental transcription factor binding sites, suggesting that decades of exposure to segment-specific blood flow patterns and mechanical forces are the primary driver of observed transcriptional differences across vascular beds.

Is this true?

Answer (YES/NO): NO